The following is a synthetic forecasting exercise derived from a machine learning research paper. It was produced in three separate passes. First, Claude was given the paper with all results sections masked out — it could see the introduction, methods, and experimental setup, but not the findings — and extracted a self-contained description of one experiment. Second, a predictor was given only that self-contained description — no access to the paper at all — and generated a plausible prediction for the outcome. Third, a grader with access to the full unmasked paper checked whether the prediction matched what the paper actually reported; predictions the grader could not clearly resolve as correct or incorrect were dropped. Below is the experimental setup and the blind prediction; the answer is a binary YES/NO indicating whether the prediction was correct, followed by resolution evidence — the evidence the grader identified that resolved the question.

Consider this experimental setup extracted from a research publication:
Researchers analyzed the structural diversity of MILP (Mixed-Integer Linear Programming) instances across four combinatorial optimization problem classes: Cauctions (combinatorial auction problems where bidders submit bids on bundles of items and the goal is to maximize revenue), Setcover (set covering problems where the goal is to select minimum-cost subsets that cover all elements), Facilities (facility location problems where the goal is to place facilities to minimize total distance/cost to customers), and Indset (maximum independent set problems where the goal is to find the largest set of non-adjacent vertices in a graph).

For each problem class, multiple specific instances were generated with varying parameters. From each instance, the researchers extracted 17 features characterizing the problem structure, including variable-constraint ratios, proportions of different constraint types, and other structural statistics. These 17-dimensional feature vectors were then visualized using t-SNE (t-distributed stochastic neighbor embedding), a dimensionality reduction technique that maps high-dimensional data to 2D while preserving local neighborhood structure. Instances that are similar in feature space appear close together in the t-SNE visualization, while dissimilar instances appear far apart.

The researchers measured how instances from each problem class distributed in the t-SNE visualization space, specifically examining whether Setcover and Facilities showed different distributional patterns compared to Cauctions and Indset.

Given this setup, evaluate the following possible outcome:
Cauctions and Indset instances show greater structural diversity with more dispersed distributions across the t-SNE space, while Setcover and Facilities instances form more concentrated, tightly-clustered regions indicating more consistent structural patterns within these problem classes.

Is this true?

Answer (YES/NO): YES